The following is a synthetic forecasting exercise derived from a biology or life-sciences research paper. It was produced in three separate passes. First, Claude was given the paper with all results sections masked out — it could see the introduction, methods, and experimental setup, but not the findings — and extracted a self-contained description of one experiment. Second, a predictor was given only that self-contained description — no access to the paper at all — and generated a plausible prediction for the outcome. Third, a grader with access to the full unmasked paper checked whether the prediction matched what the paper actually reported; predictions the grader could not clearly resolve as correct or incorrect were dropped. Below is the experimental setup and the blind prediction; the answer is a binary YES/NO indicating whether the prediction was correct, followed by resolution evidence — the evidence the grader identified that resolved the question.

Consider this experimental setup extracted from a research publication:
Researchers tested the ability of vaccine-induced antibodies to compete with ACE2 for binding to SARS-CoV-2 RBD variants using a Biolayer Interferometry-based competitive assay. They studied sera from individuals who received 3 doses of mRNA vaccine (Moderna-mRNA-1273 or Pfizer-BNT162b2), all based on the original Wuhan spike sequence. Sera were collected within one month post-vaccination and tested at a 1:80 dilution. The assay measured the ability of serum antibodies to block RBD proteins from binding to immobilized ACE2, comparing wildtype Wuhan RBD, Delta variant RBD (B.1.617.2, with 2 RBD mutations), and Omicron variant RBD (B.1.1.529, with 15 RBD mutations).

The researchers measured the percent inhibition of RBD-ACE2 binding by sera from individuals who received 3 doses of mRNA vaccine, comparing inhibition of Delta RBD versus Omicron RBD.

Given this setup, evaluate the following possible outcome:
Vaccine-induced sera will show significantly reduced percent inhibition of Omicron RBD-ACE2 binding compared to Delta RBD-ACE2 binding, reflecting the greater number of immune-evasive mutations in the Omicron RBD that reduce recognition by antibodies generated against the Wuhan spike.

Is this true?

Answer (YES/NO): YES